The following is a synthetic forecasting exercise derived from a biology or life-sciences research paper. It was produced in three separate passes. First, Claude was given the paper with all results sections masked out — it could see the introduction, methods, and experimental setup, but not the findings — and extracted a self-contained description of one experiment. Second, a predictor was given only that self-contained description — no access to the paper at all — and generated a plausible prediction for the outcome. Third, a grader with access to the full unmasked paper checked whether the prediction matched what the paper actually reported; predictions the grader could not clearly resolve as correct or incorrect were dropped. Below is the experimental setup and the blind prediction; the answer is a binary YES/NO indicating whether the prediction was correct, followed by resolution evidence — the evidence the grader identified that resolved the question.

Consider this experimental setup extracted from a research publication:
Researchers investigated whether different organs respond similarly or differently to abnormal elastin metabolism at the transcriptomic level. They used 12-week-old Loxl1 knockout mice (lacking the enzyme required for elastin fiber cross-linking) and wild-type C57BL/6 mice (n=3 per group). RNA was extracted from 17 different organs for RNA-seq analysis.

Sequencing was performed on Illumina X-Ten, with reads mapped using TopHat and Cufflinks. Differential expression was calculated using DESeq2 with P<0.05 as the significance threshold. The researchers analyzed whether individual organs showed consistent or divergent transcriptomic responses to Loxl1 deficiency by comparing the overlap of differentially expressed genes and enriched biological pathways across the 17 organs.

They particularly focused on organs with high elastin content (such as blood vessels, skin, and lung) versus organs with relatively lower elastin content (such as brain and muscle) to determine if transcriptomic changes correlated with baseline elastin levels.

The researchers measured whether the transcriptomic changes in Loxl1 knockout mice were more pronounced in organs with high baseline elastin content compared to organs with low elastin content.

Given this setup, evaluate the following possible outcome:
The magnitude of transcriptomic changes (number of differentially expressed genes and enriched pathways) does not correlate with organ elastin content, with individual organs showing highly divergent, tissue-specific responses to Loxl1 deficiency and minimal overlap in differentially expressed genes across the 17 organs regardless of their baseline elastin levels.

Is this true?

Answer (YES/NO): YES